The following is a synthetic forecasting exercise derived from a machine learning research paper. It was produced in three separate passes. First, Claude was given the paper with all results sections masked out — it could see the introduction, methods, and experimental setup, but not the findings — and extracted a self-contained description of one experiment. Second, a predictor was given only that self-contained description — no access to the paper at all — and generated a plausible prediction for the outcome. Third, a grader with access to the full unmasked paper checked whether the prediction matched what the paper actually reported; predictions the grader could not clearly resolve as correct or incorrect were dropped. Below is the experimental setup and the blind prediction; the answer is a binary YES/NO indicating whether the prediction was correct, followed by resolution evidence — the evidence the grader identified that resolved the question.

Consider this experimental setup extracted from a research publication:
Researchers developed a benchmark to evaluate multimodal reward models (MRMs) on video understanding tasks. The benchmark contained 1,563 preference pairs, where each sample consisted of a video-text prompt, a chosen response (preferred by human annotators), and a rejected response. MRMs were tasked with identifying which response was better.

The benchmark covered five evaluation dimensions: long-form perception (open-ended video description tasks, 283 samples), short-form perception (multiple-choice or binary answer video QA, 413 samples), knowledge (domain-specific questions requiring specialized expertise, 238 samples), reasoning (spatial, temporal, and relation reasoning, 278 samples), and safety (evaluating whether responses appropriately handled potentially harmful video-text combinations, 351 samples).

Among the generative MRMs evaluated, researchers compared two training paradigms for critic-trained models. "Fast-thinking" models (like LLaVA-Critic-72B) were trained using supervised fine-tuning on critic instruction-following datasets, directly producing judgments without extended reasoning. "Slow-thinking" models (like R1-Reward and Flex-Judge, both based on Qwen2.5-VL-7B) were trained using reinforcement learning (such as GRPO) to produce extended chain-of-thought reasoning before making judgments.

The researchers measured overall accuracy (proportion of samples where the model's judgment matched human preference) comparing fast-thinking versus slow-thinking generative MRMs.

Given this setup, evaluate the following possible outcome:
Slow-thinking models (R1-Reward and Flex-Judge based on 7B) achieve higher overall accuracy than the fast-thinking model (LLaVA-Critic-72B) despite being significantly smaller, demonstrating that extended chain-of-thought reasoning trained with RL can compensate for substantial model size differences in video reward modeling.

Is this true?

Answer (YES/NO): NO